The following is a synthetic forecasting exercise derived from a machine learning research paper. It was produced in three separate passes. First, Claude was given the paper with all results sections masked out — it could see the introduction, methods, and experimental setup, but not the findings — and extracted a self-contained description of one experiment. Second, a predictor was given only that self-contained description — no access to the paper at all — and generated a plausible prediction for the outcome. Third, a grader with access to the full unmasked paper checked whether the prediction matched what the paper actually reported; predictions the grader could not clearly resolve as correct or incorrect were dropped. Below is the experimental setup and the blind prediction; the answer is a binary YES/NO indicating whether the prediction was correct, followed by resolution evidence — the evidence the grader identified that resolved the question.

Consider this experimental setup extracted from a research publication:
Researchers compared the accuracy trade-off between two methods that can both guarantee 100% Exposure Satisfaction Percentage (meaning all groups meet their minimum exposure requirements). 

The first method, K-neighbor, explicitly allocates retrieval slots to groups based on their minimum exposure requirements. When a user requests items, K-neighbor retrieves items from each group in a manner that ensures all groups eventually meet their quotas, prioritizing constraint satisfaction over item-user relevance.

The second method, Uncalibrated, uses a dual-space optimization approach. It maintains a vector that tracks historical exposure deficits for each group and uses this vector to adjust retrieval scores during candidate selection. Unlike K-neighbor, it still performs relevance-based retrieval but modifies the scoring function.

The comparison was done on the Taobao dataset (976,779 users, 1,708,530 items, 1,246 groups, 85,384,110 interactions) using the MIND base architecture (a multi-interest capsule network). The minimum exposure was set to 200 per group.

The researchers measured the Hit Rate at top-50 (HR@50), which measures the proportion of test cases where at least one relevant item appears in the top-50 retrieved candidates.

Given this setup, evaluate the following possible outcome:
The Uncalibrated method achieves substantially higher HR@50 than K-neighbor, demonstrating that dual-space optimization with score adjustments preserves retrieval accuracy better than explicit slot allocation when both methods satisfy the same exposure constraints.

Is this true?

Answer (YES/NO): YES